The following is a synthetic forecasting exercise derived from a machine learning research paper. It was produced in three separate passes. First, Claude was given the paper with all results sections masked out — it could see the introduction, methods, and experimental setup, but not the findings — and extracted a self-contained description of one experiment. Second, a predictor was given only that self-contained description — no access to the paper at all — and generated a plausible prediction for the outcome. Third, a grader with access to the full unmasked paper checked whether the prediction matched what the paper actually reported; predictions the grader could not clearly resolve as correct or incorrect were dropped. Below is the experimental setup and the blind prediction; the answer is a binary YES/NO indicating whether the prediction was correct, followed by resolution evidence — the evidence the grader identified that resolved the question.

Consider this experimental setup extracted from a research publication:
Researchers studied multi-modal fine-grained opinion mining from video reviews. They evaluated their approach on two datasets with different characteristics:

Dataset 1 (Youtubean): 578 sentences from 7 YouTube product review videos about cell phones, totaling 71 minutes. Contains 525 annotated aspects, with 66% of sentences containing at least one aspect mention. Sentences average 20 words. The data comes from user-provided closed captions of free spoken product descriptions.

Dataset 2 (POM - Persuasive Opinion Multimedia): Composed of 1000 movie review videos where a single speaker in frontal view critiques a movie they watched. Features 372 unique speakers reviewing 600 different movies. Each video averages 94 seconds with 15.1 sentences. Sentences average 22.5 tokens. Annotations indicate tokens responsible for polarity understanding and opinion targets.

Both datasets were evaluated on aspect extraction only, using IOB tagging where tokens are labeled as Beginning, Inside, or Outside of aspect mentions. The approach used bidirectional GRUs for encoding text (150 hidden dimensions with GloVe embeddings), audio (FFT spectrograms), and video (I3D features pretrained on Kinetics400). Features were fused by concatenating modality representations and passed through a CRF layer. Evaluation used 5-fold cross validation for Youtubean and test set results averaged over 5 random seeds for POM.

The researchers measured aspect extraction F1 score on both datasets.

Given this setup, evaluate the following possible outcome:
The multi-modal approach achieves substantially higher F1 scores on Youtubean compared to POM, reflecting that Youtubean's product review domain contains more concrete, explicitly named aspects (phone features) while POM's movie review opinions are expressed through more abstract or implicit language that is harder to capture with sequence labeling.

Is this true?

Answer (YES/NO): NO